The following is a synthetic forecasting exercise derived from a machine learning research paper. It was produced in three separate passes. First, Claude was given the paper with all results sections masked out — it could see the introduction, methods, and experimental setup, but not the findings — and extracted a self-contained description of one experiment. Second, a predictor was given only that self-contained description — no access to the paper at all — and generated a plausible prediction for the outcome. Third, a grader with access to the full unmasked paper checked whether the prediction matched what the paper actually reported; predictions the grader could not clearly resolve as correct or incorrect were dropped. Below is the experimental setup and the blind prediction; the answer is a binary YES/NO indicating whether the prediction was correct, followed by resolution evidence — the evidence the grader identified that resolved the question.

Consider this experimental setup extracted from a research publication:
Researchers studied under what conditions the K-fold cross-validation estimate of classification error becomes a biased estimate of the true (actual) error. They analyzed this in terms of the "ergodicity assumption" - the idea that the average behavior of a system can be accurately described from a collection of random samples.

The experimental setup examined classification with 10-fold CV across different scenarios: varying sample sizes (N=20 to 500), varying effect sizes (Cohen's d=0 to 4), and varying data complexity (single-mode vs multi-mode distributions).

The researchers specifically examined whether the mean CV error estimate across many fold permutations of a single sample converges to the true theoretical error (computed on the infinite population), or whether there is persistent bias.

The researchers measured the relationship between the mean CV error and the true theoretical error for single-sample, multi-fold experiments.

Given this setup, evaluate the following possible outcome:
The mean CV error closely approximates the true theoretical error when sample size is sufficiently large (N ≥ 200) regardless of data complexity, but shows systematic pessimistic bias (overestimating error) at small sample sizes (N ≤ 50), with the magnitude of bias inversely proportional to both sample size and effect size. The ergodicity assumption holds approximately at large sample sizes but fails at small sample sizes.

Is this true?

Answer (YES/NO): NO